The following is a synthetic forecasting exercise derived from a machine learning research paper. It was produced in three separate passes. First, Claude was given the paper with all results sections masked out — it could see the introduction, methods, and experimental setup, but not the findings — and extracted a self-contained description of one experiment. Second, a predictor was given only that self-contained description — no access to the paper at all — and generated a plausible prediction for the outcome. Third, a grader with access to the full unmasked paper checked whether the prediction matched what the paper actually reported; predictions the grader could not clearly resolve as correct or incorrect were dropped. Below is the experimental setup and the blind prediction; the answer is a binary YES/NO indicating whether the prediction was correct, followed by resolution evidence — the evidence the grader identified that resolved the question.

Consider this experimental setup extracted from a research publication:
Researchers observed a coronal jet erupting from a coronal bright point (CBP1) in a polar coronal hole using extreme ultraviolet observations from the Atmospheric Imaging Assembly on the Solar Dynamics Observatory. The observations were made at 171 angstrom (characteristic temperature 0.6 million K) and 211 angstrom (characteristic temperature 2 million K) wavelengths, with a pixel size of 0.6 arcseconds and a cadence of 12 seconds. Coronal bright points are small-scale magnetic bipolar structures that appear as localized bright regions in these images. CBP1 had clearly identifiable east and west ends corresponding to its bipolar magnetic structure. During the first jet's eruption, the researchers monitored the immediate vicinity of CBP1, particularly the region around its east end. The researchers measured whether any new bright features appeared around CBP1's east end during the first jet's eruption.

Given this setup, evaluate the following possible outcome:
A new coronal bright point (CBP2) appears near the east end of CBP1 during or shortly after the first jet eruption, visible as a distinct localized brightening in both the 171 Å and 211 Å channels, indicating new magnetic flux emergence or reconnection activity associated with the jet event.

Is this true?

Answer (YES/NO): NO